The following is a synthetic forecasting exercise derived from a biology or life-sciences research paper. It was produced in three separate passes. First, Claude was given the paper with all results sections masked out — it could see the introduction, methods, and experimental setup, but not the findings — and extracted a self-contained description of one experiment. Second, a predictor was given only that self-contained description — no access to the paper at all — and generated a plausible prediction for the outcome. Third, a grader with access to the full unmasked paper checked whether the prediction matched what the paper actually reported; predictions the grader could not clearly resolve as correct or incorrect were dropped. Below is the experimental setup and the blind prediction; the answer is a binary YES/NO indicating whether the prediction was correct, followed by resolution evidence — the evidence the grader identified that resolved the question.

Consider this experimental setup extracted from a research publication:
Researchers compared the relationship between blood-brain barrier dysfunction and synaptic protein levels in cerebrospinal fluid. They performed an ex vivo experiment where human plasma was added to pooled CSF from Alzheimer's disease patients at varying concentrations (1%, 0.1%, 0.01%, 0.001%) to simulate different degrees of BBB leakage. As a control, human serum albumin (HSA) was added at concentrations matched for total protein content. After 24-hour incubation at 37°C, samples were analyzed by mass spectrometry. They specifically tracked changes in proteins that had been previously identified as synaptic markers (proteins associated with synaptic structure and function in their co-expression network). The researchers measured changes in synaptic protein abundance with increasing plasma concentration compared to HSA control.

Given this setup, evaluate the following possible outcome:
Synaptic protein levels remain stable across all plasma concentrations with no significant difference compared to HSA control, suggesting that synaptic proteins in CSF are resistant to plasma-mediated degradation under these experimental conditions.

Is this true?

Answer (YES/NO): NO